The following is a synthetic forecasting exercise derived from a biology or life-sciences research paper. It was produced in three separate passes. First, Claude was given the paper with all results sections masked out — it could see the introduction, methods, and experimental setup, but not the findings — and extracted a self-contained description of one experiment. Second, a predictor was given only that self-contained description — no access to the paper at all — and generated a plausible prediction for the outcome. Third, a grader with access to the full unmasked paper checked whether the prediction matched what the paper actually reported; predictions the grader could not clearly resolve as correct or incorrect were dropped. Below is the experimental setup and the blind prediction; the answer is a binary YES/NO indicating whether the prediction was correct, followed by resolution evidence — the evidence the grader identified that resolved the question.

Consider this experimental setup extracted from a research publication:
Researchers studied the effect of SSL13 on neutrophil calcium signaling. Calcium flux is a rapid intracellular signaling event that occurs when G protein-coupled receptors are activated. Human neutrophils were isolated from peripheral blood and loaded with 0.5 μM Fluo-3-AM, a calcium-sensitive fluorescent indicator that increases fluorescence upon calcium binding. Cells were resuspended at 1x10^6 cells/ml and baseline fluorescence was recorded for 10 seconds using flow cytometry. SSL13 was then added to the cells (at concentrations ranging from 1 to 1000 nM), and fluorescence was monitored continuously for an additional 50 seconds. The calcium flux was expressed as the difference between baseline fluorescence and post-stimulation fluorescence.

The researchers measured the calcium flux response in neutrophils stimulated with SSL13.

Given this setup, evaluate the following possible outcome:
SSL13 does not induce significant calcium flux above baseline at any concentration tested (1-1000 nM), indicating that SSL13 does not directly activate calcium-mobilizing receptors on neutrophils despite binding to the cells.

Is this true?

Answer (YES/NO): NO